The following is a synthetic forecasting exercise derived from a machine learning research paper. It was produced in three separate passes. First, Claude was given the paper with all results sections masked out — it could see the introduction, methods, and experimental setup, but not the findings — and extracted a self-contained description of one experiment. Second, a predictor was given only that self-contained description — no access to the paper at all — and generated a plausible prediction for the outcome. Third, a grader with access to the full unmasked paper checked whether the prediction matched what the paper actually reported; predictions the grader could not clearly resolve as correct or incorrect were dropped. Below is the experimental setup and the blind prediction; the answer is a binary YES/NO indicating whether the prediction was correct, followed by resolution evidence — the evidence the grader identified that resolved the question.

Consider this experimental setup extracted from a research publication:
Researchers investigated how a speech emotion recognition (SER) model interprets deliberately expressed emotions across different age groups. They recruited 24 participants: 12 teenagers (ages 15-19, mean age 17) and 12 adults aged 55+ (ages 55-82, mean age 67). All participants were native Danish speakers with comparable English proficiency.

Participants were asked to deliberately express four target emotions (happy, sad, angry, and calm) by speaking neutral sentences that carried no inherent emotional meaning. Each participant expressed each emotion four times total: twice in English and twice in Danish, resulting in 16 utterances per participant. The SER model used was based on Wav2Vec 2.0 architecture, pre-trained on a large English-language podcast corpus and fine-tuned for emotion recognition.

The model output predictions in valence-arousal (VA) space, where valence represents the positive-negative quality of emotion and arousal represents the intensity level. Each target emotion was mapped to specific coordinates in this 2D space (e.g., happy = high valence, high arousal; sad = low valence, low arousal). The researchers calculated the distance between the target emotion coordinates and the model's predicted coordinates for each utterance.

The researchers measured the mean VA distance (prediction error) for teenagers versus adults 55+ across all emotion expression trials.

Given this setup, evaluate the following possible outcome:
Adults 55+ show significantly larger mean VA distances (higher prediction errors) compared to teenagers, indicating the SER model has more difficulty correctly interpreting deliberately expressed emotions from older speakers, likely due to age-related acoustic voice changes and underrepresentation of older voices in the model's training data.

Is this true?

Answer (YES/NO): NO